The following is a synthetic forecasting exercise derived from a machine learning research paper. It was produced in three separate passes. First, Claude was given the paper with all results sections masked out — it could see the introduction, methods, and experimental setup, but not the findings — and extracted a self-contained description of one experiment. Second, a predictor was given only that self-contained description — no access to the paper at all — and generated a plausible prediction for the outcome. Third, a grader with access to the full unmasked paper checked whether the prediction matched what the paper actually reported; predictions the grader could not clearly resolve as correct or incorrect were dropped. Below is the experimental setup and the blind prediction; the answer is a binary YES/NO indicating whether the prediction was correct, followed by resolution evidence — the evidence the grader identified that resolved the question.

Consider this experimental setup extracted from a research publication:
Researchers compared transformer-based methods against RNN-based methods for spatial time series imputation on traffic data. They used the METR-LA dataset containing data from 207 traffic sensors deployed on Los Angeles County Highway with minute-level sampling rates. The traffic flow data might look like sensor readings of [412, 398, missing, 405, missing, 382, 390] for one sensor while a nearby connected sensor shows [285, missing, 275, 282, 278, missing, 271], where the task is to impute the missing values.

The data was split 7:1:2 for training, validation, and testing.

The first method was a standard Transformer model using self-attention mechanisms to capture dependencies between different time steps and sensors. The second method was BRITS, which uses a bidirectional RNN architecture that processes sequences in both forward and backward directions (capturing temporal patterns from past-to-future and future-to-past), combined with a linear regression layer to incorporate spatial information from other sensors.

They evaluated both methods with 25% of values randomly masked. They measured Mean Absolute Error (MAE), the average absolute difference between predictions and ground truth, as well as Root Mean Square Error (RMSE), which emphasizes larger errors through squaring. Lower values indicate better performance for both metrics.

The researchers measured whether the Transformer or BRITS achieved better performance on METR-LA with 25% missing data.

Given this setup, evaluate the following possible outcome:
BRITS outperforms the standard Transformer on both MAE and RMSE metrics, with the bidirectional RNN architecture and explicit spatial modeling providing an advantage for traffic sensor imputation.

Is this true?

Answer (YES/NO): YES